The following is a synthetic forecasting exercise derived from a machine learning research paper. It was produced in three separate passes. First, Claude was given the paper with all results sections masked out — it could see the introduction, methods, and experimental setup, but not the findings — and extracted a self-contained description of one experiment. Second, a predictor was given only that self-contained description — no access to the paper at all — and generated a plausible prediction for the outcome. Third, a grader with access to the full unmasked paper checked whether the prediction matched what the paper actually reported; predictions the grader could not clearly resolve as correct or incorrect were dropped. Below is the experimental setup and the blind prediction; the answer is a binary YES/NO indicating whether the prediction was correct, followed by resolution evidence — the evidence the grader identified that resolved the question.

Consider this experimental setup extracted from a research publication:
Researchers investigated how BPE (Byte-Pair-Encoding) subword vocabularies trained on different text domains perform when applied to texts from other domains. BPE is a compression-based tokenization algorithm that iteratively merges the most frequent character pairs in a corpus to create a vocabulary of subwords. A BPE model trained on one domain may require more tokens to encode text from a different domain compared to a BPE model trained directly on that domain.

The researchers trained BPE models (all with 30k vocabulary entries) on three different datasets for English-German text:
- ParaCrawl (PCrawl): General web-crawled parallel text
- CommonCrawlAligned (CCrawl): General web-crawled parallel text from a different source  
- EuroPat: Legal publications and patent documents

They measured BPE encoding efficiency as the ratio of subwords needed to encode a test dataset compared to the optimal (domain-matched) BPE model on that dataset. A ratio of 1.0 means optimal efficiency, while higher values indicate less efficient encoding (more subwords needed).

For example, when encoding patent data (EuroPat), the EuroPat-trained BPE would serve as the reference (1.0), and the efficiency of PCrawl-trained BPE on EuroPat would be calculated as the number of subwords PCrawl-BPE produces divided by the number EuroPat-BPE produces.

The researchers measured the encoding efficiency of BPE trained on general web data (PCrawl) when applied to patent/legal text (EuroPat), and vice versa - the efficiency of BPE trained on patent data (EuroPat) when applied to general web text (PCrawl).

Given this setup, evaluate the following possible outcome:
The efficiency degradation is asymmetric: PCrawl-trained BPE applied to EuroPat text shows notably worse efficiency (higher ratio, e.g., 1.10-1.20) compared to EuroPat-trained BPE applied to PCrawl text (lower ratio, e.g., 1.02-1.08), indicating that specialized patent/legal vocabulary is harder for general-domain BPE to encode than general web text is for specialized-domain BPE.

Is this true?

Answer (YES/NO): NO